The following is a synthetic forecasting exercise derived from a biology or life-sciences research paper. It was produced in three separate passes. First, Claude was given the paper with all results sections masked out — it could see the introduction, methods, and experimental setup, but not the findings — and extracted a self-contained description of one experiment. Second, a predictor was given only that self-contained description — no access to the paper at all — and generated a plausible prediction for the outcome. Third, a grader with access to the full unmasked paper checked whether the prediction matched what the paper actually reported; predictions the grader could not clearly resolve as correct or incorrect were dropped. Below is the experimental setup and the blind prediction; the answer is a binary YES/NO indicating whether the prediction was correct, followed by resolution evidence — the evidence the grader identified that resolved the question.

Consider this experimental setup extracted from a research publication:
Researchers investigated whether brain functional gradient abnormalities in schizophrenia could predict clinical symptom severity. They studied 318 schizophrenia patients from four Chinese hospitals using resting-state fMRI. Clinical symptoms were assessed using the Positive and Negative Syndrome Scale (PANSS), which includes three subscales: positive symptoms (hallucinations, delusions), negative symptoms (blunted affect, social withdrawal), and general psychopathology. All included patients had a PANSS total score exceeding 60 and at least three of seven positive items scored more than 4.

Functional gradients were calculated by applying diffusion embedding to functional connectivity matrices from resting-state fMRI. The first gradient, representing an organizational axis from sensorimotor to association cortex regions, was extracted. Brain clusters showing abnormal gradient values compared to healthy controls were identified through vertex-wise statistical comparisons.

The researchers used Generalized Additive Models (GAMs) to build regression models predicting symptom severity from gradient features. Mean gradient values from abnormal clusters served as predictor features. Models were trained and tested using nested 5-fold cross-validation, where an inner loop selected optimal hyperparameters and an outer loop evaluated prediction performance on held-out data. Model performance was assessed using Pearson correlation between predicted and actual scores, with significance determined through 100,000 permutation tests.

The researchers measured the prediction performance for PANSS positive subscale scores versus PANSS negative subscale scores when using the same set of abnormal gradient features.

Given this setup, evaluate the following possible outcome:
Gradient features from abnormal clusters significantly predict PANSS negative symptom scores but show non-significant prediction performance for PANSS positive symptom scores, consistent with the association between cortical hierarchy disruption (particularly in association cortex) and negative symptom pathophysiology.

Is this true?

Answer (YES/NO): YES